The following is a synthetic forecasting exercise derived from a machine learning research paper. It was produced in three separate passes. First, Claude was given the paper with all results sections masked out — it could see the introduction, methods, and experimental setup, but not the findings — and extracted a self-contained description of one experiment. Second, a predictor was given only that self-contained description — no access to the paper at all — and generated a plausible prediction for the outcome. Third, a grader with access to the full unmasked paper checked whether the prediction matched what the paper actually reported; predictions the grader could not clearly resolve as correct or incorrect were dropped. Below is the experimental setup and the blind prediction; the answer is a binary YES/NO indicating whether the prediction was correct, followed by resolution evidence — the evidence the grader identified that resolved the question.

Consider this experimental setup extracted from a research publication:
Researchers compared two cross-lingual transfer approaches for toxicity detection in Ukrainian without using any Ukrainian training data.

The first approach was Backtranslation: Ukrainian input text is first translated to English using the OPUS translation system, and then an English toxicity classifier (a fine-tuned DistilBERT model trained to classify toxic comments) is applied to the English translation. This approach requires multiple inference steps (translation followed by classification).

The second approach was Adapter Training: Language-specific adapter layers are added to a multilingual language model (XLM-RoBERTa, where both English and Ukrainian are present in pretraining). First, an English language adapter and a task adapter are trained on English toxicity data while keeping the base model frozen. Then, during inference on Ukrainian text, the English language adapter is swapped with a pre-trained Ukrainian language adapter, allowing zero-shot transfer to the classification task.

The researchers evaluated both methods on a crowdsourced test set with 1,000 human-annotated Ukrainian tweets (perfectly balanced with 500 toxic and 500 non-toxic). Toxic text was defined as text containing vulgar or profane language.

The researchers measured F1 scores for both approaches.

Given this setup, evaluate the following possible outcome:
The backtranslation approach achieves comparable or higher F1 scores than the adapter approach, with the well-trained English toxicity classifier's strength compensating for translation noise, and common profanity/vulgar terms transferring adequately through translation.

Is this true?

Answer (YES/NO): YES